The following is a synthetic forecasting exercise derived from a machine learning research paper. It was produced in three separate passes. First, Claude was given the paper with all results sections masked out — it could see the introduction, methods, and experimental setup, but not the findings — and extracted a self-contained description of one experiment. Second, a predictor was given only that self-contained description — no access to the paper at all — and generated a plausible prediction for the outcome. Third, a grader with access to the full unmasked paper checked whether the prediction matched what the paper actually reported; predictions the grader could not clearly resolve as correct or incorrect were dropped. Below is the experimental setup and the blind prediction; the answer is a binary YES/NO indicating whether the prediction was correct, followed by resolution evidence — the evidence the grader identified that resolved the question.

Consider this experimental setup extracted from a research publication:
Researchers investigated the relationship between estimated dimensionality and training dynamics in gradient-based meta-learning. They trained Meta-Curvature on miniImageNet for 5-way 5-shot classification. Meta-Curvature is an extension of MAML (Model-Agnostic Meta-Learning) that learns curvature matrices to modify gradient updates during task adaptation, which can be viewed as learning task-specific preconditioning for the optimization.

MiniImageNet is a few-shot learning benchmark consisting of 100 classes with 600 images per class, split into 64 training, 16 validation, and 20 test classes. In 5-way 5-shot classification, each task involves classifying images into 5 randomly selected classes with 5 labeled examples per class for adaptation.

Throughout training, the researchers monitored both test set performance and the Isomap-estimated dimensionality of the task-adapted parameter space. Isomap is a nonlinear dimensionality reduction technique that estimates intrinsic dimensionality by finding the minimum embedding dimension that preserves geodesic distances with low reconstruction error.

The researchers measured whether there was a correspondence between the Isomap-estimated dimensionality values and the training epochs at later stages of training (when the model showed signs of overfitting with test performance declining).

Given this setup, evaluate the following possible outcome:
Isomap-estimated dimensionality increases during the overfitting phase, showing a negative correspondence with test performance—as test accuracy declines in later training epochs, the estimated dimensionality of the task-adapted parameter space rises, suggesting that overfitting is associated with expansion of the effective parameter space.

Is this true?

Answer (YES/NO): NO